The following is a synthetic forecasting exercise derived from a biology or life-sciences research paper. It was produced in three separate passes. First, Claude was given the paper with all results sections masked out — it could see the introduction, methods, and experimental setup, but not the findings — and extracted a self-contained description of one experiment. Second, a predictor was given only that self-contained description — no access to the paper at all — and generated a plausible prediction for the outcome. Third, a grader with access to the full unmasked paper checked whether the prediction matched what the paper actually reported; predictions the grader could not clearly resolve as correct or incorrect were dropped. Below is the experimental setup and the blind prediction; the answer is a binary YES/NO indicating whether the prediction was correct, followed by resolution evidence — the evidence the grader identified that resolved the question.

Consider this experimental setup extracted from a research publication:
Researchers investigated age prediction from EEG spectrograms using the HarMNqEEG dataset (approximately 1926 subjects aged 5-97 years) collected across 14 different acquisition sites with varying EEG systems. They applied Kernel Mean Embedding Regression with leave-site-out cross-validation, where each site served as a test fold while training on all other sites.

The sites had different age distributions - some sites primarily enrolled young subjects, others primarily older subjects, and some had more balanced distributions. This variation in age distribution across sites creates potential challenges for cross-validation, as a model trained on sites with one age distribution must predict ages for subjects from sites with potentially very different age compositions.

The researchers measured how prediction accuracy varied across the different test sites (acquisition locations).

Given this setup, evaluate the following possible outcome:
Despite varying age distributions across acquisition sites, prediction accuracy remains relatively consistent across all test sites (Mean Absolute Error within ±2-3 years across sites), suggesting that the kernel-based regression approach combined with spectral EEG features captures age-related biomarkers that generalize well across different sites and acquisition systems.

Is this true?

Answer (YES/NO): NO